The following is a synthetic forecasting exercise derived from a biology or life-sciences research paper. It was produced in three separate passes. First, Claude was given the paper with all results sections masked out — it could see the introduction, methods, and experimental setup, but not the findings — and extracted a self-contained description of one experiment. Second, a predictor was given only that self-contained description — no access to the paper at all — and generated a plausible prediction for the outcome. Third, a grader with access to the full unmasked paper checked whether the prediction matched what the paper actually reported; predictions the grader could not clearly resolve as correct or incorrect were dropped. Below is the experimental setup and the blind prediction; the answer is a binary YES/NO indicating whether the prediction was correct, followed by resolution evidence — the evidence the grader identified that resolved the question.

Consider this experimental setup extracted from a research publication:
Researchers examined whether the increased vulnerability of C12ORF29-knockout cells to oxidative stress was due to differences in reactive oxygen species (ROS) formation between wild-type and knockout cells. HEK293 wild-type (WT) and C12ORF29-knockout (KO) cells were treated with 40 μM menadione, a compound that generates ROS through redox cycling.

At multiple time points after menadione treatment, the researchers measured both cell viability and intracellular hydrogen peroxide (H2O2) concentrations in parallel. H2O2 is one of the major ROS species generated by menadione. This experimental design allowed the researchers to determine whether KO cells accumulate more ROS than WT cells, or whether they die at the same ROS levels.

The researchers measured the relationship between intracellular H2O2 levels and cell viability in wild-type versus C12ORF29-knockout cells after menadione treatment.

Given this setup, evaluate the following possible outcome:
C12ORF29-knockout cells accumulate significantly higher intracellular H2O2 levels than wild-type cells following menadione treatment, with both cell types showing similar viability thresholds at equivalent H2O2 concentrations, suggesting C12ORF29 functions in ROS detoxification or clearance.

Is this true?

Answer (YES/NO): NO